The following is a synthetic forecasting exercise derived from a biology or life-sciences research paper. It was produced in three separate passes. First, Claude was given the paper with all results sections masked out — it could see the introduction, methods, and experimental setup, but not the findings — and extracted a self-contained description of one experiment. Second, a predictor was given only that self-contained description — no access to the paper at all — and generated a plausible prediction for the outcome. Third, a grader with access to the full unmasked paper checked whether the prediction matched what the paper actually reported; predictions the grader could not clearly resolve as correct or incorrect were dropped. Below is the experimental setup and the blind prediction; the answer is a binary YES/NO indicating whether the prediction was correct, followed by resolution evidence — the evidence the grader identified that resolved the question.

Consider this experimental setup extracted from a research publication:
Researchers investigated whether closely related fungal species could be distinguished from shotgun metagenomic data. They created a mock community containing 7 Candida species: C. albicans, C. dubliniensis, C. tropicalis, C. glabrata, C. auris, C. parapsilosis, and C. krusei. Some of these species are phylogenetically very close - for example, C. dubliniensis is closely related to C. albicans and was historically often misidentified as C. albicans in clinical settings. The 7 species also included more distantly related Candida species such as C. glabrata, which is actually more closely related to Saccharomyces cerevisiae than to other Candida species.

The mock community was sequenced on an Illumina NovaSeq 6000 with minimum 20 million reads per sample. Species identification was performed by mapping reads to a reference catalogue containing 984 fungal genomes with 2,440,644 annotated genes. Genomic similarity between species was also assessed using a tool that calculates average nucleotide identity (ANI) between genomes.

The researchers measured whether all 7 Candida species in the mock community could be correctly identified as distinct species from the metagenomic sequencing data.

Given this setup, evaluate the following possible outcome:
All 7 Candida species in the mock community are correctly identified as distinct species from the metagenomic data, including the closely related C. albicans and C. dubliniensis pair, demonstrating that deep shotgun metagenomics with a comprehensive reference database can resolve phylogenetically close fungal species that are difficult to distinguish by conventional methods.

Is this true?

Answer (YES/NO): NO